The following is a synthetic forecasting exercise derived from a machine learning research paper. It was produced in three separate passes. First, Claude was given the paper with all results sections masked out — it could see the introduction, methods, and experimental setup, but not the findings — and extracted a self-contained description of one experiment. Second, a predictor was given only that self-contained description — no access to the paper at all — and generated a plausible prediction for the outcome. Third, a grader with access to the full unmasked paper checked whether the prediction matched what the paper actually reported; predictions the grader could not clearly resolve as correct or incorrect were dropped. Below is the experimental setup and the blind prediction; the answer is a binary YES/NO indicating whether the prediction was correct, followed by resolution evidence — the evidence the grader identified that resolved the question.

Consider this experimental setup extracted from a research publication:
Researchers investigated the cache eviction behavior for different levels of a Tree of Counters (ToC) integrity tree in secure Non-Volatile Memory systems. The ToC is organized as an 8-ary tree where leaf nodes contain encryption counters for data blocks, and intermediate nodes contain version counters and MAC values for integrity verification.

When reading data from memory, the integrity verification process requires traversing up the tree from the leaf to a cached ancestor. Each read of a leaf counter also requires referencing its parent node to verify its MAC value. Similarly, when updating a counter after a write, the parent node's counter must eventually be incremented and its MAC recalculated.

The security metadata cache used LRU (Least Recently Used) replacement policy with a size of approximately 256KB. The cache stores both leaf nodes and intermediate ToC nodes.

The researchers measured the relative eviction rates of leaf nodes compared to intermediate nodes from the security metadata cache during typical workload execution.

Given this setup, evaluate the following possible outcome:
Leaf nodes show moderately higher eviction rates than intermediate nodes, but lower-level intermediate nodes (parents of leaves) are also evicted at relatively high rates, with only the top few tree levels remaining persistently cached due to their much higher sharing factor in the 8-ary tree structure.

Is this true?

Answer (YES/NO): NO